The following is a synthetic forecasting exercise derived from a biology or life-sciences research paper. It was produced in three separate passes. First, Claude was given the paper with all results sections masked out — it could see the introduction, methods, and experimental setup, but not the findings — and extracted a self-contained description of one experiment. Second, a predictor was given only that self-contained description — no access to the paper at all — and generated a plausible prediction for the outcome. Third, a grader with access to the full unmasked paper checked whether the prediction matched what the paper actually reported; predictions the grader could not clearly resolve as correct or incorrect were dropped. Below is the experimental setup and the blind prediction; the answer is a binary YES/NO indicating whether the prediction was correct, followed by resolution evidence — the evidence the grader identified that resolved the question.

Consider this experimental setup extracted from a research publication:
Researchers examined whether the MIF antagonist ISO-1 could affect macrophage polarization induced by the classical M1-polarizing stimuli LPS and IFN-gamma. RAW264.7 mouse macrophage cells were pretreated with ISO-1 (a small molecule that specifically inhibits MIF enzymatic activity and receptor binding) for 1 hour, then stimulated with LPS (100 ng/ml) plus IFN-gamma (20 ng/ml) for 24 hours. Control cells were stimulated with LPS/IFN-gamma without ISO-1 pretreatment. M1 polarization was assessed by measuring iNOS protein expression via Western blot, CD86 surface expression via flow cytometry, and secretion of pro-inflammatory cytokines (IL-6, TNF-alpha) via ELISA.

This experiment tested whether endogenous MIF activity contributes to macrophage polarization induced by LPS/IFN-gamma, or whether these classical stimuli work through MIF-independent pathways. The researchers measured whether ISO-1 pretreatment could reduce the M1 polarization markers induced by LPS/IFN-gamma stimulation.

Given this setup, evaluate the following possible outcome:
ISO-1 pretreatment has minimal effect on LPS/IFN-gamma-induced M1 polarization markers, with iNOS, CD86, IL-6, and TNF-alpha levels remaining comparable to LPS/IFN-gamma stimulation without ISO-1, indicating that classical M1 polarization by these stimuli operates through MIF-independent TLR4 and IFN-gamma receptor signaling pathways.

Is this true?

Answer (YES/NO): NO